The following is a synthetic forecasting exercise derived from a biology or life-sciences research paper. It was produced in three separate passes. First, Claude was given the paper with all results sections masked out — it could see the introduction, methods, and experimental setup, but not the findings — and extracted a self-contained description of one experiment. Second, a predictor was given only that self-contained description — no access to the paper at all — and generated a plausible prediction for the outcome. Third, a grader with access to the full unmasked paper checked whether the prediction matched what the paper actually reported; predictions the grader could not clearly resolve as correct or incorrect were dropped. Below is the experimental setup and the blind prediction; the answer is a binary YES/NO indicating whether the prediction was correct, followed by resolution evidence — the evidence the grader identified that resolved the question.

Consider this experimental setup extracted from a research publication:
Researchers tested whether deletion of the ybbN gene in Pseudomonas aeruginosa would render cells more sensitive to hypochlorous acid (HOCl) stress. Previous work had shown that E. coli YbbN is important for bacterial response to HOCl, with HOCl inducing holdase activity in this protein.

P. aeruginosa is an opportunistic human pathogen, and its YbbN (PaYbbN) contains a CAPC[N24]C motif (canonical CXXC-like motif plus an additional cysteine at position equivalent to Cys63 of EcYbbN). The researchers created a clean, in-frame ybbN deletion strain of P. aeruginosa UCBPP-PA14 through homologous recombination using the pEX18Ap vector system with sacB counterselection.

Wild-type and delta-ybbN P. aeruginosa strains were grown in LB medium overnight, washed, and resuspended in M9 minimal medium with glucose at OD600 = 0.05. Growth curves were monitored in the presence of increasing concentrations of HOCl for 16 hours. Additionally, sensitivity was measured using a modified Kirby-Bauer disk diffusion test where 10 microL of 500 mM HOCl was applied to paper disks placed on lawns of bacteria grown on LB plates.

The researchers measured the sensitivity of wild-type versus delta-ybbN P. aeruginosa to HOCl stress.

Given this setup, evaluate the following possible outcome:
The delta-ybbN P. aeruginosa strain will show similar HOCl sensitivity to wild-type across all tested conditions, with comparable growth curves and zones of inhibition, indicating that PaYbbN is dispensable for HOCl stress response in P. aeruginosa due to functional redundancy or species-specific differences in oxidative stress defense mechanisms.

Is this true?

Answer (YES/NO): YES